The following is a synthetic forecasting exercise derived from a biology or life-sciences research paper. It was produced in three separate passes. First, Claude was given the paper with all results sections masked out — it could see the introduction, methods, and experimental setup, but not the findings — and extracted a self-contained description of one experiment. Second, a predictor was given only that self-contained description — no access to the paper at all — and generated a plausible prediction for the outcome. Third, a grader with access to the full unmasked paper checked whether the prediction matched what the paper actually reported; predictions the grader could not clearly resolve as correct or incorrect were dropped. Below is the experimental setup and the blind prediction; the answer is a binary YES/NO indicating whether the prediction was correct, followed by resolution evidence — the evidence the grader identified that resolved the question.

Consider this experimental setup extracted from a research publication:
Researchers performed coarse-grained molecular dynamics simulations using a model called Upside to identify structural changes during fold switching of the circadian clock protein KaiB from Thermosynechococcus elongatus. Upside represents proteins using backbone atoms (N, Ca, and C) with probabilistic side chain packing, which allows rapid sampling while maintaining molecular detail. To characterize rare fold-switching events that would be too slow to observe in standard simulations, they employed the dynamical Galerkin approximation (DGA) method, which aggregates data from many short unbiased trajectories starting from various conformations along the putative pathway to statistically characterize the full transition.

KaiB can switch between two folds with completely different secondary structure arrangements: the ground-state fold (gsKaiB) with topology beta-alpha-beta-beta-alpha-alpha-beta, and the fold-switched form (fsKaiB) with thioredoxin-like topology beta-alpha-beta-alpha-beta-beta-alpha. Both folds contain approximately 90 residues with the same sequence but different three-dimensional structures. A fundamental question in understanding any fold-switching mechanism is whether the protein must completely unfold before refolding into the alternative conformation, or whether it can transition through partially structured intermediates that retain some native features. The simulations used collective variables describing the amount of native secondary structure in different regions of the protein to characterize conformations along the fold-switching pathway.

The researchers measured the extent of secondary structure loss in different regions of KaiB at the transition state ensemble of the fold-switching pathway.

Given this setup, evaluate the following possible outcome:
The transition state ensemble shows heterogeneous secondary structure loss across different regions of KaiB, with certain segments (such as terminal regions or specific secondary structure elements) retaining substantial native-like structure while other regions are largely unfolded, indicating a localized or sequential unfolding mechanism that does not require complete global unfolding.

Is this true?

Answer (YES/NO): YES